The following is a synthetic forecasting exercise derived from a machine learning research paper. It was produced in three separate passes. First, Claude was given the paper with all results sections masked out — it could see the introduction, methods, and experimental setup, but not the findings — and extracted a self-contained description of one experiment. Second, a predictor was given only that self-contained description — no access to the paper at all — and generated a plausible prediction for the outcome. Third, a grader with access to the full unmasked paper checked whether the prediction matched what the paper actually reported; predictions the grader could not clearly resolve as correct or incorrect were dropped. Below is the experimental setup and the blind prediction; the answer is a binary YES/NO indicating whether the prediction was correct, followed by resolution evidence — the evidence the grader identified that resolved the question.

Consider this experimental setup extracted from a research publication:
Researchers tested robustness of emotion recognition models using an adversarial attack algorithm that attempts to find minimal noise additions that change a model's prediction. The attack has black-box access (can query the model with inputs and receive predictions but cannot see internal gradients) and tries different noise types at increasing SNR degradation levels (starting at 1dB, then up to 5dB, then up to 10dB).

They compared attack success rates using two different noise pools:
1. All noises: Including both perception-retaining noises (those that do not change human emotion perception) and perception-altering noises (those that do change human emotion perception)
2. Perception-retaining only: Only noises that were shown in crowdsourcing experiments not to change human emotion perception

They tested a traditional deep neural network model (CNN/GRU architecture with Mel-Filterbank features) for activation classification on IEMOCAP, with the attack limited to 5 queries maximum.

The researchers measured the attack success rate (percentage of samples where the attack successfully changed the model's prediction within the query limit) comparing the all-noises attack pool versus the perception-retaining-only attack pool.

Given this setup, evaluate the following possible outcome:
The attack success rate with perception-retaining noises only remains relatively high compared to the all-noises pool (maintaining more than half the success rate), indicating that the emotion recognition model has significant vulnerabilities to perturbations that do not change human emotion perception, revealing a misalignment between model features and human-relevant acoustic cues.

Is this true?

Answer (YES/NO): YES